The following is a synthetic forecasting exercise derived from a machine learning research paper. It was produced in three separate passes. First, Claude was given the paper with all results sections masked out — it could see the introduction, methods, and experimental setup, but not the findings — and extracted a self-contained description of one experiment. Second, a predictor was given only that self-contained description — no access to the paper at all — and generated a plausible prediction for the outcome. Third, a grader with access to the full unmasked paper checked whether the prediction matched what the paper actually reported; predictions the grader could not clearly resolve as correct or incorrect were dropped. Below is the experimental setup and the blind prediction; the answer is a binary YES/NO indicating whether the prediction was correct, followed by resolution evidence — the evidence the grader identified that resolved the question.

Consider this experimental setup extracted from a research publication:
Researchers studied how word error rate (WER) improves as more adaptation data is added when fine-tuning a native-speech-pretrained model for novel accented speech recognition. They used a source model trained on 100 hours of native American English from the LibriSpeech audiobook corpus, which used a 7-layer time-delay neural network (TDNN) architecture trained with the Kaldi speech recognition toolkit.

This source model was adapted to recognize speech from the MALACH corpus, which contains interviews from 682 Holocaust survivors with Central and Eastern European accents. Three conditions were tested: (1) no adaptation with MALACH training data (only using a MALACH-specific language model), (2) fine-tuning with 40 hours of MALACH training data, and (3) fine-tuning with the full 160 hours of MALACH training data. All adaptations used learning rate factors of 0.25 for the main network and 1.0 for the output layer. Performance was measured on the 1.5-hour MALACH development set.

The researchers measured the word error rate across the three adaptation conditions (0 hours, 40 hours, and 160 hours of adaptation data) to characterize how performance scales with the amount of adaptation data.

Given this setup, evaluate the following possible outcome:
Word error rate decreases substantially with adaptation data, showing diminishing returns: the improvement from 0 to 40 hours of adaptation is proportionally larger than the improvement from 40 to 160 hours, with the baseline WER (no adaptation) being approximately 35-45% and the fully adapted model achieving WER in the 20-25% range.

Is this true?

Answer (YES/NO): NO